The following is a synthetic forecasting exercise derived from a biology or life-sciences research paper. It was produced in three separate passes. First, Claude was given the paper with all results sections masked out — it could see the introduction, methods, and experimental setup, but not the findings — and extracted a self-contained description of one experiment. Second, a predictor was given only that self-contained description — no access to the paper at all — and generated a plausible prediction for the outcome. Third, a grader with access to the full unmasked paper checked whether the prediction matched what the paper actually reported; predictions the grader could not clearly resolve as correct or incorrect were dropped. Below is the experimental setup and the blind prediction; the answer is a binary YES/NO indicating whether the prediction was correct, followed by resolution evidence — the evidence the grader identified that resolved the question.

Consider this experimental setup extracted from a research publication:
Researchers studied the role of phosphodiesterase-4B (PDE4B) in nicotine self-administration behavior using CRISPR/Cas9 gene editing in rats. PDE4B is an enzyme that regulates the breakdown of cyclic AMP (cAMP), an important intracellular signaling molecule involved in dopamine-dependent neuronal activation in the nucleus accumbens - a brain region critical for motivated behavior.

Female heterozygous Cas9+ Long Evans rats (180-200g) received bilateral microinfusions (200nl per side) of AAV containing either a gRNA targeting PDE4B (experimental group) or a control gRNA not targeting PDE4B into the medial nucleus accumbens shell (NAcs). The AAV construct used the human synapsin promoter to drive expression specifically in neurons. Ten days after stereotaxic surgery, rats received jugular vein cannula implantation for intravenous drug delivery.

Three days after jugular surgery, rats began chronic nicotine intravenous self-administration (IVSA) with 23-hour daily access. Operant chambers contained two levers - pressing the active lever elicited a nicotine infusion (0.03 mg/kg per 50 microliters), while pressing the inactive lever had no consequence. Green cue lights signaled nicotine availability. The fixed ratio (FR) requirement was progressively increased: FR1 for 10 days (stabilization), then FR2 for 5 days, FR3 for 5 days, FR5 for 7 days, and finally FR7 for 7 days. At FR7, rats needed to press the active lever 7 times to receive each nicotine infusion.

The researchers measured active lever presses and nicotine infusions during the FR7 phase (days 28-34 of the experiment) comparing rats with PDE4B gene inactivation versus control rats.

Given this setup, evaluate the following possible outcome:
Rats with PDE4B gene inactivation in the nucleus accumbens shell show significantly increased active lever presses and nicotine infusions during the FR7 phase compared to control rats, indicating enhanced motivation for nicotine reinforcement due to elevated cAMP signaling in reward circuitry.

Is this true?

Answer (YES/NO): NO